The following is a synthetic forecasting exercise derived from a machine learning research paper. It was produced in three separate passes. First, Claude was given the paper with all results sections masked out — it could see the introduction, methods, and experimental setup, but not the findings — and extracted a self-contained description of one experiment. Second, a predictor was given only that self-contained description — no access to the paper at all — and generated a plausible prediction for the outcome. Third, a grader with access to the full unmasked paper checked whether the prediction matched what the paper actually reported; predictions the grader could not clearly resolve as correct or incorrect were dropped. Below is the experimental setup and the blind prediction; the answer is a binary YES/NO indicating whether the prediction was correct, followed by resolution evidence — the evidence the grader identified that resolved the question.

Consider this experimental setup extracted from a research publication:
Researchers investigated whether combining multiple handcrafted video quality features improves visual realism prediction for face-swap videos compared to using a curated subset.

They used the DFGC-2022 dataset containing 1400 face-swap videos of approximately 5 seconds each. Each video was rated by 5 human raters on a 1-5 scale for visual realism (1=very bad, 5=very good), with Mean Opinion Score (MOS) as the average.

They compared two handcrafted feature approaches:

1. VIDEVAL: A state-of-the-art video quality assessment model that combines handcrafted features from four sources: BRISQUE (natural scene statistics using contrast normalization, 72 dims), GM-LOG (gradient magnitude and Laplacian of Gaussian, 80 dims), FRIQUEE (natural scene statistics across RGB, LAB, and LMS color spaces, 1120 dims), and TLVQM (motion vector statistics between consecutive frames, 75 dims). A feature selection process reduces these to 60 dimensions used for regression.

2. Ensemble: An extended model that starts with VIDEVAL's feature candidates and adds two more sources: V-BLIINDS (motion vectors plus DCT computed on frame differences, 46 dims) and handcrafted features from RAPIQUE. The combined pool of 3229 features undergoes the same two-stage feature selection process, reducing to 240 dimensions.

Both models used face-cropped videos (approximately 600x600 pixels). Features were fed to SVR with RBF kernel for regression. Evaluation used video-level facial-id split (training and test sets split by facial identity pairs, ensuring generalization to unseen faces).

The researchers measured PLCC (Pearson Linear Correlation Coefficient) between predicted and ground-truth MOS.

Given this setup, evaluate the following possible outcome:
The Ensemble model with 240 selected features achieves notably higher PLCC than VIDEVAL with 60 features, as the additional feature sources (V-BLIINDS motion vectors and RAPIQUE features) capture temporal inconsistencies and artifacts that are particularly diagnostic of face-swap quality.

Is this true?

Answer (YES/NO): YES